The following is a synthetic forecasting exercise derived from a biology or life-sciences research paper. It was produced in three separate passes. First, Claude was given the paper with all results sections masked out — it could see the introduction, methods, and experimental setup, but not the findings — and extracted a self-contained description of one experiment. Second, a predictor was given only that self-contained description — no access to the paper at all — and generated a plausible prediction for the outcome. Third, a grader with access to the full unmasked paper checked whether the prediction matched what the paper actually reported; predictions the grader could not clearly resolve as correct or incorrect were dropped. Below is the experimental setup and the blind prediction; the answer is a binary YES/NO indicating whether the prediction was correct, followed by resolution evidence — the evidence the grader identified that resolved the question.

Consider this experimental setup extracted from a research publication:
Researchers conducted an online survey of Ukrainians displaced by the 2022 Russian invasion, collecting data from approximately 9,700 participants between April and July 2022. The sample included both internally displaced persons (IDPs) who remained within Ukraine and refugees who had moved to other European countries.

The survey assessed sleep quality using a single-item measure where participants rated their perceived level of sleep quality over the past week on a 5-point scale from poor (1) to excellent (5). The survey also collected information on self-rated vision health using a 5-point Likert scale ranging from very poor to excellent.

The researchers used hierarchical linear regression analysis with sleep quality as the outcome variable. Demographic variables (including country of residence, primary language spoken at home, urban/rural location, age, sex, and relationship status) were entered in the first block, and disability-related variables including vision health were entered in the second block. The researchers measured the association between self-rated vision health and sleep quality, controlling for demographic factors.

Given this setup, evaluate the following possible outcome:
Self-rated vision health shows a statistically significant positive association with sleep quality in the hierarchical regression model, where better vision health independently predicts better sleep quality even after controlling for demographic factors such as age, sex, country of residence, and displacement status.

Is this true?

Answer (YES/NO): YES